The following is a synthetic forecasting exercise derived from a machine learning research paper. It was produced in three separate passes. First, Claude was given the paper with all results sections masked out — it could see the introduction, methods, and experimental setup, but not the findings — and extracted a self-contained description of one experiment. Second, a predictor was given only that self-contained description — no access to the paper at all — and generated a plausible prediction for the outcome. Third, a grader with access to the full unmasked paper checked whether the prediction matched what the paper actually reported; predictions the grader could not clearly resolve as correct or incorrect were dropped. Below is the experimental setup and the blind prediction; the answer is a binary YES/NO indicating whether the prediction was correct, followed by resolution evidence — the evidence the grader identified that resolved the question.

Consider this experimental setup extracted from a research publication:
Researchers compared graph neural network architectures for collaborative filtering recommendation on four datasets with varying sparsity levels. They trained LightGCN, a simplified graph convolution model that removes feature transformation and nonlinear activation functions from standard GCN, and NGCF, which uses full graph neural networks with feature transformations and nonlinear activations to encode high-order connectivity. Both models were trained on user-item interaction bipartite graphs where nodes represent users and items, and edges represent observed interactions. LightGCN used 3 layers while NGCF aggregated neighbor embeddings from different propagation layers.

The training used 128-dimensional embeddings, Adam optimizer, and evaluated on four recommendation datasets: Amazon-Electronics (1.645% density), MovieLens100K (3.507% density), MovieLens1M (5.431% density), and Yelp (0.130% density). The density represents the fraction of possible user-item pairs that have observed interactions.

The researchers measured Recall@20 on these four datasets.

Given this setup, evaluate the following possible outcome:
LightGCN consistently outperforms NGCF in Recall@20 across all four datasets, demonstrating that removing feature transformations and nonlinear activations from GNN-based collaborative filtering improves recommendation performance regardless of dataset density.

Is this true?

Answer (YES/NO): NO